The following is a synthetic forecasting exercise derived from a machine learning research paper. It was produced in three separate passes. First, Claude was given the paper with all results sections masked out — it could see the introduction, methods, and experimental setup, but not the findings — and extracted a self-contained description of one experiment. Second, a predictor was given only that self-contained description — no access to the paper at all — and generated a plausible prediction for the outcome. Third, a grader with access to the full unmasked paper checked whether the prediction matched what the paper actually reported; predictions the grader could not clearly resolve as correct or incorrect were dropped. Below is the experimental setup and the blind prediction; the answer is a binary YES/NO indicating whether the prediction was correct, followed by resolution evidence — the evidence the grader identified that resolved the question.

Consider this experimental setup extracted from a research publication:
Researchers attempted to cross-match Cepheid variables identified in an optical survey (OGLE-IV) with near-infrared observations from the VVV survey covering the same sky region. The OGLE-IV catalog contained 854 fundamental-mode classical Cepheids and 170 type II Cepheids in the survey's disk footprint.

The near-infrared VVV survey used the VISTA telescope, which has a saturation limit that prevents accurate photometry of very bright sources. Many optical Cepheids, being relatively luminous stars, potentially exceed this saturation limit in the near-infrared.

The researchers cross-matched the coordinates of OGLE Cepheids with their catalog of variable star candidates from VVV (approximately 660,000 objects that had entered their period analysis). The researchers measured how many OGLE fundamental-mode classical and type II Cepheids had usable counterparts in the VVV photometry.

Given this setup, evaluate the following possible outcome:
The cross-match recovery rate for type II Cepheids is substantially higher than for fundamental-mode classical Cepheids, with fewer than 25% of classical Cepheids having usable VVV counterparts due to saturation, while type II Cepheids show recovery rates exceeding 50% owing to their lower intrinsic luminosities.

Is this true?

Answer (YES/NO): NO